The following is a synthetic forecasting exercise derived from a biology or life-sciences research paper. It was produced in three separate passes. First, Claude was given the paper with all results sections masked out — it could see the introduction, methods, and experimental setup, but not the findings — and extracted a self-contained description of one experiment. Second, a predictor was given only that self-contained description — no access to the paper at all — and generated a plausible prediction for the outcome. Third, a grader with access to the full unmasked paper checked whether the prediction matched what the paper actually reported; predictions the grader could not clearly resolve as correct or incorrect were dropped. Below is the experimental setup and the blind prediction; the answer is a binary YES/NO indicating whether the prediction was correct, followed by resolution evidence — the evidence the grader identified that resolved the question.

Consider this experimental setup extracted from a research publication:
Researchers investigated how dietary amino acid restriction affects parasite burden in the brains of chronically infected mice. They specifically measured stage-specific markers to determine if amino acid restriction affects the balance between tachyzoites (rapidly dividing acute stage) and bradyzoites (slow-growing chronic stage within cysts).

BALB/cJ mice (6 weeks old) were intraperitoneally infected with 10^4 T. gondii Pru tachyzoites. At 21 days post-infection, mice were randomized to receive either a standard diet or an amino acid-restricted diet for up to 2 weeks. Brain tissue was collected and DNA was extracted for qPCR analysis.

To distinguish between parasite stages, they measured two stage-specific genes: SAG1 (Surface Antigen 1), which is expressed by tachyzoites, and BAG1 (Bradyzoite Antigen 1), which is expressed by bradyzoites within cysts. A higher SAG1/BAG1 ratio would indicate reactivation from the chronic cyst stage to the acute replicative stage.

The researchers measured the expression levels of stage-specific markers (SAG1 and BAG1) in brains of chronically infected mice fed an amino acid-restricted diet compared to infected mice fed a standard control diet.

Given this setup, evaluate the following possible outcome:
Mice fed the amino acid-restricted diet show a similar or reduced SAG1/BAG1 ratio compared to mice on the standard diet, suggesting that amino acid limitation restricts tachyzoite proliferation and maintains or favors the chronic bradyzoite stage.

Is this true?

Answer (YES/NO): NO